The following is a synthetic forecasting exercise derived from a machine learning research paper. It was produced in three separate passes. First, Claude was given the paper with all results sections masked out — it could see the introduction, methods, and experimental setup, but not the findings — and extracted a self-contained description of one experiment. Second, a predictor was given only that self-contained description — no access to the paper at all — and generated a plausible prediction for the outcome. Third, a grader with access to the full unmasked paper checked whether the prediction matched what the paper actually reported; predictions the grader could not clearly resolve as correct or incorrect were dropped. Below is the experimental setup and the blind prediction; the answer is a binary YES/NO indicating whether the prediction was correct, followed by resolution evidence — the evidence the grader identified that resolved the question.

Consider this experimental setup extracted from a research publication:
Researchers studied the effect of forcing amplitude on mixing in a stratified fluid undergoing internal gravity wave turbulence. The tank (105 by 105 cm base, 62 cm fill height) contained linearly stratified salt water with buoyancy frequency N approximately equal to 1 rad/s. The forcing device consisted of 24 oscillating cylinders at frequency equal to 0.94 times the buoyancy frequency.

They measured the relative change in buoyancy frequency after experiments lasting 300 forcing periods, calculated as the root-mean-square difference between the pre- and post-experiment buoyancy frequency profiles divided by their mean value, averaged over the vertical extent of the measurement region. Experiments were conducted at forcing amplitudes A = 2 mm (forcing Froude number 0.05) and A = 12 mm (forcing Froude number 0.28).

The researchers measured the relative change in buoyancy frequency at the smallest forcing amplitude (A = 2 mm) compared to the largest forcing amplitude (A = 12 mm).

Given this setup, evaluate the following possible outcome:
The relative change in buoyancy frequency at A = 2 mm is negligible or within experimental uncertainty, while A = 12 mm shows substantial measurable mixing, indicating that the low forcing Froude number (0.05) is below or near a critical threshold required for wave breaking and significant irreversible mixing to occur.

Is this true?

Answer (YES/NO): NO